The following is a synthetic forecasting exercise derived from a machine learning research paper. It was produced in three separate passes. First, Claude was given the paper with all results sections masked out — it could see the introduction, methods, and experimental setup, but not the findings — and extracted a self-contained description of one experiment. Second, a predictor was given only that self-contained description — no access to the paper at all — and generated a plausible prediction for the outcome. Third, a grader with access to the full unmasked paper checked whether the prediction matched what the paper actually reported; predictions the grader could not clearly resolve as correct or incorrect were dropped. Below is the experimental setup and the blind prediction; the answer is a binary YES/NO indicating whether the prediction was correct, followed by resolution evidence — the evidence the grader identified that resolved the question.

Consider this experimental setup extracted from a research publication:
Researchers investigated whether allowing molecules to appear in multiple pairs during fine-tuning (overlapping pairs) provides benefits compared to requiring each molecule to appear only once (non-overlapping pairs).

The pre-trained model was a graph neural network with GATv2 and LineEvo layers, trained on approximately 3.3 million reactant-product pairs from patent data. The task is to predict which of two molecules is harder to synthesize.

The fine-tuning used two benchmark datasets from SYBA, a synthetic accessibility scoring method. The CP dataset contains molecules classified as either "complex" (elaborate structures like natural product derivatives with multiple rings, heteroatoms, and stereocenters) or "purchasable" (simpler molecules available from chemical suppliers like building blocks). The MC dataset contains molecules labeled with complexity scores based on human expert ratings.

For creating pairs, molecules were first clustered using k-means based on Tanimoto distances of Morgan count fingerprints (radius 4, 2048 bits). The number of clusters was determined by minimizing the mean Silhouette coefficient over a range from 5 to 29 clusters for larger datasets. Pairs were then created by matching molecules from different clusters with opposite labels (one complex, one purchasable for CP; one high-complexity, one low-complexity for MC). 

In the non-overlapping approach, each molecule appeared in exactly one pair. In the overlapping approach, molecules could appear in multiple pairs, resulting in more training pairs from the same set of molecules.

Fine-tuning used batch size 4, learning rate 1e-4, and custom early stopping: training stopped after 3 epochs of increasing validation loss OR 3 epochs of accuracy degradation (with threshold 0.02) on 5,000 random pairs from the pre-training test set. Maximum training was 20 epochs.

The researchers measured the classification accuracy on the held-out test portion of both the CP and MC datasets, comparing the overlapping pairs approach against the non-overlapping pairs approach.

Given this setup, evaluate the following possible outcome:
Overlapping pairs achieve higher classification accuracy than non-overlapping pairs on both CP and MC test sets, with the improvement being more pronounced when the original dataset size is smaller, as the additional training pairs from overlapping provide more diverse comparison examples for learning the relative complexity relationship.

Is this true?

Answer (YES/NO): YES